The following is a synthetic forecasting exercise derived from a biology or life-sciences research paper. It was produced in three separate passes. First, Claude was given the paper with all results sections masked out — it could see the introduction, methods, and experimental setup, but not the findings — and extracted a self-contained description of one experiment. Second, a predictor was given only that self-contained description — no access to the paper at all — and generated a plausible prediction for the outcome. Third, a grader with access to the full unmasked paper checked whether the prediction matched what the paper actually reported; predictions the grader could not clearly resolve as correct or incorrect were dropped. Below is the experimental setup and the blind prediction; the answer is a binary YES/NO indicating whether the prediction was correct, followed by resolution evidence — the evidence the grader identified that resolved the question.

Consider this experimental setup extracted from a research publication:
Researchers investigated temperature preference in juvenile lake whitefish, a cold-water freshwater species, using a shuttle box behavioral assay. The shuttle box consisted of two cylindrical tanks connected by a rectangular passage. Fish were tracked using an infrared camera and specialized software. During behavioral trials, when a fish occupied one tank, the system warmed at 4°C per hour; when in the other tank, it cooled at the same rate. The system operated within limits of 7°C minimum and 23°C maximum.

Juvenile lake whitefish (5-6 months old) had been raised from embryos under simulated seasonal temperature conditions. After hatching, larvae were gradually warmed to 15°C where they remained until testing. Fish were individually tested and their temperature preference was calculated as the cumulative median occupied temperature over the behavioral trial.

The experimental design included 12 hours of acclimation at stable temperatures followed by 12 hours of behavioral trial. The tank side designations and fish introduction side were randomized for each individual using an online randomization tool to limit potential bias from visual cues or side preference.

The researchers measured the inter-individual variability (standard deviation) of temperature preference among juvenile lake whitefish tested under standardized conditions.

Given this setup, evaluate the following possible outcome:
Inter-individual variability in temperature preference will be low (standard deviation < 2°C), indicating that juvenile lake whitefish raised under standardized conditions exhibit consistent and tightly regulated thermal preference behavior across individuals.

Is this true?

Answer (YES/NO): YES